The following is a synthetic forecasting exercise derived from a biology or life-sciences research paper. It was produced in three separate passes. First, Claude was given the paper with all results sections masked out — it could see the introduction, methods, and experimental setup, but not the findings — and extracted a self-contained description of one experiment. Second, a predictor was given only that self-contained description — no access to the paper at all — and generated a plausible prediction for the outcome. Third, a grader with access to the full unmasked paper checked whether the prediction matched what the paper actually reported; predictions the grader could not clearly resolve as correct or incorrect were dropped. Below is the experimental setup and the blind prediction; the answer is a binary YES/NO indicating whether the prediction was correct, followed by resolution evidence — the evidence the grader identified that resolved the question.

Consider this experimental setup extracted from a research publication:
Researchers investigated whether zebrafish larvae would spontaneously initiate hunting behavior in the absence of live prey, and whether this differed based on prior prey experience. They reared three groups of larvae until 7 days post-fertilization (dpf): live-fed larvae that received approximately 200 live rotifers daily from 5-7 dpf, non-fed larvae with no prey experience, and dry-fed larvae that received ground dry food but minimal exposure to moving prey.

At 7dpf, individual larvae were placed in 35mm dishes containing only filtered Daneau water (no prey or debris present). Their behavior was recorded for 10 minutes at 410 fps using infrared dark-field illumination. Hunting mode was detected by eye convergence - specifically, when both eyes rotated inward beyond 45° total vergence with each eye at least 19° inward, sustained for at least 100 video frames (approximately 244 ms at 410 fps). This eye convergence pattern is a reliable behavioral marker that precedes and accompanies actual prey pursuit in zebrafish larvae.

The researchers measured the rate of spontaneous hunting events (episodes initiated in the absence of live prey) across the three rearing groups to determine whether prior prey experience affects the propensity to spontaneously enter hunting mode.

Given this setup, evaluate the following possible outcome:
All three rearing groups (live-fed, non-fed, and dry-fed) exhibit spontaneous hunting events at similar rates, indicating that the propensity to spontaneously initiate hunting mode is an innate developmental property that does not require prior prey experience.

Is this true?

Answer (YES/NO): YES